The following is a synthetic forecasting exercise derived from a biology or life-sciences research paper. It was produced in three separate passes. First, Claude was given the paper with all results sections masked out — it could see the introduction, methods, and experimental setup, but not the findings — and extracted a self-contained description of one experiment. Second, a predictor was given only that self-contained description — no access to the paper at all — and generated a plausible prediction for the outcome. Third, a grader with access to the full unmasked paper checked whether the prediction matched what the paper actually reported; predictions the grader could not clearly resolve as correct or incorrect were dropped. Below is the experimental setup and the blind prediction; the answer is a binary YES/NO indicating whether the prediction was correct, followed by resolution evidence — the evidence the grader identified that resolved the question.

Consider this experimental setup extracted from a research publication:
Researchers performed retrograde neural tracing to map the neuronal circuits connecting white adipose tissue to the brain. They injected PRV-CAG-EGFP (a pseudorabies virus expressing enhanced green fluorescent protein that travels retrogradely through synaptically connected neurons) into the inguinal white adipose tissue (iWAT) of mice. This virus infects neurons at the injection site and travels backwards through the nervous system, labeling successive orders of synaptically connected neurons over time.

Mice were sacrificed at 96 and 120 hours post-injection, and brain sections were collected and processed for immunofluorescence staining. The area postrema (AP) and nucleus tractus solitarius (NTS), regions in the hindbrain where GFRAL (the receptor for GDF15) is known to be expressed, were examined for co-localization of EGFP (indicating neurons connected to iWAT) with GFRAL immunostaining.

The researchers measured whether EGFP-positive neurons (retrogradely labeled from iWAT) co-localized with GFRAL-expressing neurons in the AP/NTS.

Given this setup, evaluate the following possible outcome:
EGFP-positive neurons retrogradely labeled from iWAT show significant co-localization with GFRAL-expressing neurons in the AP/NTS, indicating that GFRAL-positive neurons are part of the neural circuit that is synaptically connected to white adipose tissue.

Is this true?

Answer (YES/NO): YES